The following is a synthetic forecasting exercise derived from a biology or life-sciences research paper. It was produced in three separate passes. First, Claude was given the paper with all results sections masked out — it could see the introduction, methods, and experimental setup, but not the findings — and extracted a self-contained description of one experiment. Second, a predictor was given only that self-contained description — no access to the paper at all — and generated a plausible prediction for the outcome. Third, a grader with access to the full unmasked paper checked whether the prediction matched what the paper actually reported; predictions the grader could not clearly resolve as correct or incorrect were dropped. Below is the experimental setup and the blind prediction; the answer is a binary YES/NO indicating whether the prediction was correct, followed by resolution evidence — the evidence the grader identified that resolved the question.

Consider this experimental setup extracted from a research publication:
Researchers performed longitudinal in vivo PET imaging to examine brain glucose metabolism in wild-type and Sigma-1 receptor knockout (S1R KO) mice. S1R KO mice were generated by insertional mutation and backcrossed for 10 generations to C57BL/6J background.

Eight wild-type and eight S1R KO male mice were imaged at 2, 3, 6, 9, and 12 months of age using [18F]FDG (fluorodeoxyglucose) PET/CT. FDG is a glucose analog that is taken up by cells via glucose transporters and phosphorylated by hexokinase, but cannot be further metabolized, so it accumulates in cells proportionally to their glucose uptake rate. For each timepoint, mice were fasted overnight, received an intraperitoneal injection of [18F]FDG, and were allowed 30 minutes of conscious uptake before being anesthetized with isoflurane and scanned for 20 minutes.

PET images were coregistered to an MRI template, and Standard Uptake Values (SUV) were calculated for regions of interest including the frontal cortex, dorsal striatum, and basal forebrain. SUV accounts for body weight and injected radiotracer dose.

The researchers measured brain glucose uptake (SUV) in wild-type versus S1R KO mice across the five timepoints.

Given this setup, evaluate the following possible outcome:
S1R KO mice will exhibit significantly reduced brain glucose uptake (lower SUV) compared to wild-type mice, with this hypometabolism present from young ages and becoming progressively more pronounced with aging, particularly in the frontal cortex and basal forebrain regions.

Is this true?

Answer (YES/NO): NO